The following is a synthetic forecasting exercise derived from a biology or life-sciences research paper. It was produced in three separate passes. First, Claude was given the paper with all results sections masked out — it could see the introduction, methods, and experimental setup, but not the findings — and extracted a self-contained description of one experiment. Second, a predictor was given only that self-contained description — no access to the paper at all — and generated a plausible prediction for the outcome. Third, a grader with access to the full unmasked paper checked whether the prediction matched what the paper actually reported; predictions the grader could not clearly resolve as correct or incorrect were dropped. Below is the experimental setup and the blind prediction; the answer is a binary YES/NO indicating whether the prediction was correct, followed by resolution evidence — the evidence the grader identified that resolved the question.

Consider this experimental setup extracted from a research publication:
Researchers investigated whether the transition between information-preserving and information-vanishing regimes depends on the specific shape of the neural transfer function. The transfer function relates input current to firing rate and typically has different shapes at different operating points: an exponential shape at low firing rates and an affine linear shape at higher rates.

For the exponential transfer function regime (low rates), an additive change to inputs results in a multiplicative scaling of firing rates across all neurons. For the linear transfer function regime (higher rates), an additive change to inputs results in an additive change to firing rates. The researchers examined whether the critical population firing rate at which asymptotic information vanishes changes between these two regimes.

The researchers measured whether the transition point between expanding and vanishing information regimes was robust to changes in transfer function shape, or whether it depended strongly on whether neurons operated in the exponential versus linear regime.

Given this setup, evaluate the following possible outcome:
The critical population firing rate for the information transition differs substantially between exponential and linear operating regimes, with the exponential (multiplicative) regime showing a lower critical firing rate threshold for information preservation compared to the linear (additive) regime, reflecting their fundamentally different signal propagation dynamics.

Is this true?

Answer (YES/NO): YES